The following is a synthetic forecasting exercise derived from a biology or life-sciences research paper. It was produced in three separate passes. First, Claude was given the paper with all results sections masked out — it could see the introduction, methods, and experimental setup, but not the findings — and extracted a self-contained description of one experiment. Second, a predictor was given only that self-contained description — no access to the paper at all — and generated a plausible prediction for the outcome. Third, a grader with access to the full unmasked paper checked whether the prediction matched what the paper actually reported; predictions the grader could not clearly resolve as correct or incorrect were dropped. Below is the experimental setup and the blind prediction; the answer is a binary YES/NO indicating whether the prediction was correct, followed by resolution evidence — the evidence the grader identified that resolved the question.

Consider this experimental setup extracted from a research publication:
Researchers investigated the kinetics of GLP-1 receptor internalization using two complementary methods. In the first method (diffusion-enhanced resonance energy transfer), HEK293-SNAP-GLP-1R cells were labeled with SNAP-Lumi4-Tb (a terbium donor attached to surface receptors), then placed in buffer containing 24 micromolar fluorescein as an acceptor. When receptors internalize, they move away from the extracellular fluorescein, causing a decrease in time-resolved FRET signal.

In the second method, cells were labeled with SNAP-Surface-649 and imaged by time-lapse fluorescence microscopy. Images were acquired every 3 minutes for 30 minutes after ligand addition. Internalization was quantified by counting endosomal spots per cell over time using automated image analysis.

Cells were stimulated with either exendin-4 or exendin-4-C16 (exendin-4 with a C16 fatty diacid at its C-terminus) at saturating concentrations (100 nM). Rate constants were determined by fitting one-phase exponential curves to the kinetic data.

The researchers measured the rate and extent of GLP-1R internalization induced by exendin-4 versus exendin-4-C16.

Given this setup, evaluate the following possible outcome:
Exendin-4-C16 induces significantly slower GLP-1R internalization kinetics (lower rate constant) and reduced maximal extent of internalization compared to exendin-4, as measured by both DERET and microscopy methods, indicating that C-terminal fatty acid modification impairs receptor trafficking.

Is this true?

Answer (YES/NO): YES